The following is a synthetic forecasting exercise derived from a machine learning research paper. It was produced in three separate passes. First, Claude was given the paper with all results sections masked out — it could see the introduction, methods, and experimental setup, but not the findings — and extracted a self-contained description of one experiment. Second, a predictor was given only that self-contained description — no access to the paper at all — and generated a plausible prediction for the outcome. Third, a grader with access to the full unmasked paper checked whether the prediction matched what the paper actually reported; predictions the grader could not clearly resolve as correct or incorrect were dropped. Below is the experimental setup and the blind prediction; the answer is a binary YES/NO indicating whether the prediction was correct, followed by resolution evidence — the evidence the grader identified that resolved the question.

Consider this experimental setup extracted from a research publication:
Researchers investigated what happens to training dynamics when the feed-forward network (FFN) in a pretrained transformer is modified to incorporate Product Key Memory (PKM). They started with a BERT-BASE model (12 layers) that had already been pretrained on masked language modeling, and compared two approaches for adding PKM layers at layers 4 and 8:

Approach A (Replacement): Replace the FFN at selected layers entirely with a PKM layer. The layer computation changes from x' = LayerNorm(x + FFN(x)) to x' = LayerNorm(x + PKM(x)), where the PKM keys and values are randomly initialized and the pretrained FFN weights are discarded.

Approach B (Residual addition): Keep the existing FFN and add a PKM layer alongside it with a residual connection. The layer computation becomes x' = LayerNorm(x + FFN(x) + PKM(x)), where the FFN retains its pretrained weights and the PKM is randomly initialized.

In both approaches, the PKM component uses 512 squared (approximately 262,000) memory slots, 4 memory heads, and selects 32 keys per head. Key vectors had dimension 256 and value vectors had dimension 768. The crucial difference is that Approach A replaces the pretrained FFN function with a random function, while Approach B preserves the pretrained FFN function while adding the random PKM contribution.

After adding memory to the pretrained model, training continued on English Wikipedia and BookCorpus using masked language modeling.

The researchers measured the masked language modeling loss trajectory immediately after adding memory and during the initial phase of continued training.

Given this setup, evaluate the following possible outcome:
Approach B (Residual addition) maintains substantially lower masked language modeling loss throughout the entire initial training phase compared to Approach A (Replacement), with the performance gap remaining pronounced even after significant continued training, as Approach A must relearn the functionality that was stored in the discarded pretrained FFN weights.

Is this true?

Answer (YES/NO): NO